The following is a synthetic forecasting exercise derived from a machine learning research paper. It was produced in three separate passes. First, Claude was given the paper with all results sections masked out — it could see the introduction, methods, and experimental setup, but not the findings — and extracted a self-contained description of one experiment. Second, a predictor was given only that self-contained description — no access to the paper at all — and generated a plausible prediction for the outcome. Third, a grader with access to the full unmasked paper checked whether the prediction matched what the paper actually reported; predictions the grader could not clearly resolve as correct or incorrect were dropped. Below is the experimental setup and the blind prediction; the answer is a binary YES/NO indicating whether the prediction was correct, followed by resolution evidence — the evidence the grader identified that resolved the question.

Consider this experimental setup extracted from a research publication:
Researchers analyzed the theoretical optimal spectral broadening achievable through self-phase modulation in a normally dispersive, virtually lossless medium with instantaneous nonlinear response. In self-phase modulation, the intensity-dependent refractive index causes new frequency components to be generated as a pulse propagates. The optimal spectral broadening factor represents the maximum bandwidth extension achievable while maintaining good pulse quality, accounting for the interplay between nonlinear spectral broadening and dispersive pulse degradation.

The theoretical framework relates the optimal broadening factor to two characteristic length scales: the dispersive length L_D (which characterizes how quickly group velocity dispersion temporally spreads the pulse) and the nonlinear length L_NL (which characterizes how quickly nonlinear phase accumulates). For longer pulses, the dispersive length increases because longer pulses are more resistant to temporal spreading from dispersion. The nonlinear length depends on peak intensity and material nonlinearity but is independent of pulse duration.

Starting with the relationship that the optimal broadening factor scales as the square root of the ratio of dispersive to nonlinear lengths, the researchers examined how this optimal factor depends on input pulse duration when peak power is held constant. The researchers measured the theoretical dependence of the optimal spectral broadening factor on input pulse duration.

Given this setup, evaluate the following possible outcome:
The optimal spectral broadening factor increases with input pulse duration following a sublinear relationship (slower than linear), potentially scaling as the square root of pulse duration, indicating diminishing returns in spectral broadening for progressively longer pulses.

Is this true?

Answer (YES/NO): NO